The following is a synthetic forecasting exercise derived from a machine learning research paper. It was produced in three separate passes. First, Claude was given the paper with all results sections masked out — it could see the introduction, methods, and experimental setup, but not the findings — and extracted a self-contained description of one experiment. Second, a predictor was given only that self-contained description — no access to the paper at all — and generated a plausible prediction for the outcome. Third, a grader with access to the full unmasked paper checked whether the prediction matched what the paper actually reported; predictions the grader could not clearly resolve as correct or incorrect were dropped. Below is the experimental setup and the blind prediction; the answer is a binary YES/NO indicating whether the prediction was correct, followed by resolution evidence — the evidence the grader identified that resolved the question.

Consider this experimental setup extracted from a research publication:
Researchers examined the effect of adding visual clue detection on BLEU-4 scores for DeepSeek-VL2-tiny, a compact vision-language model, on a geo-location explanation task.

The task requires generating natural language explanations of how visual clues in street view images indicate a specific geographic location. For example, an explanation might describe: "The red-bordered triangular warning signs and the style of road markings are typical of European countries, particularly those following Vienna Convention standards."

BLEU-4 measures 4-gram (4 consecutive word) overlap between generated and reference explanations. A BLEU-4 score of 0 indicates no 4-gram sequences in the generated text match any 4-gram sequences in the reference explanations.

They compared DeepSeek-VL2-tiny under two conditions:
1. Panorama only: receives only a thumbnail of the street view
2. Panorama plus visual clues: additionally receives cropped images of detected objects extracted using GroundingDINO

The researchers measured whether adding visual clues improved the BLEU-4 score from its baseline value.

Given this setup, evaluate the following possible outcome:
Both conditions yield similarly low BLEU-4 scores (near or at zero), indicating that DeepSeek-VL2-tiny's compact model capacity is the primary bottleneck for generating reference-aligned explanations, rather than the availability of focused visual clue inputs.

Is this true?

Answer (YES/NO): NO